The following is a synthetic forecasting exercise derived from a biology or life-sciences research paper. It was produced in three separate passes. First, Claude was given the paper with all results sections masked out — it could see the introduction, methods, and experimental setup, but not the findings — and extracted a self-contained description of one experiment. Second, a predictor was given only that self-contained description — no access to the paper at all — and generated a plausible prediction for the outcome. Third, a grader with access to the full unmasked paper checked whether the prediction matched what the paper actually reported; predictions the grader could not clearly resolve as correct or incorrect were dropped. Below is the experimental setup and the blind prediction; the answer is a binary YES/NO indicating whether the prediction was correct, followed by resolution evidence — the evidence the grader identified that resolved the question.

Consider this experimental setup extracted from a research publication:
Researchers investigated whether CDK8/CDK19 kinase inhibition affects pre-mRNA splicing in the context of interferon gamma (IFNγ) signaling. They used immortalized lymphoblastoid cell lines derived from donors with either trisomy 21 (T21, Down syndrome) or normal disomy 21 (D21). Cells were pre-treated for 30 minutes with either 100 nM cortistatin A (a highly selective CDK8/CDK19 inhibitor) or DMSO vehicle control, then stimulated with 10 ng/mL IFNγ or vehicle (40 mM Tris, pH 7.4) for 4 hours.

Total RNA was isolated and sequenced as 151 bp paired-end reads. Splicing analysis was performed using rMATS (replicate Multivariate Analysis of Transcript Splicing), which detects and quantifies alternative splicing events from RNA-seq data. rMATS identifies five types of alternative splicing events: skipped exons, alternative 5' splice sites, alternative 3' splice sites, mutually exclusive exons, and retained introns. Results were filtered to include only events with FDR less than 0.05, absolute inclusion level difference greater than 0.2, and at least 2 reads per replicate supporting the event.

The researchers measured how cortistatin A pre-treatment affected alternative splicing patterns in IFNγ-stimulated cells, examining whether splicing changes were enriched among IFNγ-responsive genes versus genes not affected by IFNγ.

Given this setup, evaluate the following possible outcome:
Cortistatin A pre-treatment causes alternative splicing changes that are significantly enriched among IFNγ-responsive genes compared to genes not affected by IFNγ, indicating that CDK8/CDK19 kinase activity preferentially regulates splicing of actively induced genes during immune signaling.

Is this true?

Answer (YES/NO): YES